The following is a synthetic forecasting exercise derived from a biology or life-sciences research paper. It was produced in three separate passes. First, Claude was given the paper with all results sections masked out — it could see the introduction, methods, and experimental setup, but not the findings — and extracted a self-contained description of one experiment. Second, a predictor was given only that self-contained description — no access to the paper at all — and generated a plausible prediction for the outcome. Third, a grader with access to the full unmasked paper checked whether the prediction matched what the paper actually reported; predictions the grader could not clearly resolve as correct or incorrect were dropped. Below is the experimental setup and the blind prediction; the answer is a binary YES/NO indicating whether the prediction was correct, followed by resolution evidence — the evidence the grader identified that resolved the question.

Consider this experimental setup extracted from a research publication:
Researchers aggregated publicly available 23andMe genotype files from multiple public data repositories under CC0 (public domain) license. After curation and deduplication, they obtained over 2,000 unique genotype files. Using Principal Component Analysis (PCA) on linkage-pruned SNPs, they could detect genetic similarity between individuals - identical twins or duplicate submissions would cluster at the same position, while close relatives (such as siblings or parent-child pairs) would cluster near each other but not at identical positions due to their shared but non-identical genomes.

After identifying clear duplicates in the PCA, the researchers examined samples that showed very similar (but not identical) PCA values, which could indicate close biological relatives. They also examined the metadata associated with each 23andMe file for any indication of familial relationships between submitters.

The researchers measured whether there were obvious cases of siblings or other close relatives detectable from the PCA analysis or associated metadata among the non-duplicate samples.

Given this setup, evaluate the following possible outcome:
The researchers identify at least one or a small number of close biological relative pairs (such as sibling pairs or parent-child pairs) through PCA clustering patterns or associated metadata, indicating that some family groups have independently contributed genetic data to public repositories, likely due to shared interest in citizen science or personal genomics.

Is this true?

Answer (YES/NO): NO